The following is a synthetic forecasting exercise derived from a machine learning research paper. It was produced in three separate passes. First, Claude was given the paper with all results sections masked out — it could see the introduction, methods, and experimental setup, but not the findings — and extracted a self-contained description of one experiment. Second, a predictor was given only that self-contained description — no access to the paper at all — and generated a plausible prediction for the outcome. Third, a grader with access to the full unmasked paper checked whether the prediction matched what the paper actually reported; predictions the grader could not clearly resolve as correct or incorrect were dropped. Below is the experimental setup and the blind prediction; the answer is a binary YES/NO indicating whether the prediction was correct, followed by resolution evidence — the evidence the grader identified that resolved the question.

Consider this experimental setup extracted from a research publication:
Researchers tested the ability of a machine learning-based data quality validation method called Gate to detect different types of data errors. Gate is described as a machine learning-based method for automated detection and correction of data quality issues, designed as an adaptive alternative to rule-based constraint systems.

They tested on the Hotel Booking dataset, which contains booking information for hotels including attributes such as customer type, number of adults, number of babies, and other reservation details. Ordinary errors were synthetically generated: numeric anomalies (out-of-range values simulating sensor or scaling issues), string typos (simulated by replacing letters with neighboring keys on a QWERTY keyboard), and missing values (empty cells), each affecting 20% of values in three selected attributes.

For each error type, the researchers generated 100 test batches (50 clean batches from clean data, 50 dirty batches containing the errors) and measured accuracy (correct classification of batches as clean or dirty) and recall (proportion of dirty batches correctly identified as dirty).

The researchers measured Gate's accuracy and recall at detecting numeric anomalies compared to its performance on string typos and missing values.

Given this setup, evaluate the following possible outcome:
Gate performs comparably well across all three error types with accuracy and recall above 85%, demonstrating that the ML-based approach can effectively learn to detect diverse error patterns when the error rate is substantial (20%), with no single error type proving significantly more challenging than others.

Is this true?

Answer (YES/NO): NO